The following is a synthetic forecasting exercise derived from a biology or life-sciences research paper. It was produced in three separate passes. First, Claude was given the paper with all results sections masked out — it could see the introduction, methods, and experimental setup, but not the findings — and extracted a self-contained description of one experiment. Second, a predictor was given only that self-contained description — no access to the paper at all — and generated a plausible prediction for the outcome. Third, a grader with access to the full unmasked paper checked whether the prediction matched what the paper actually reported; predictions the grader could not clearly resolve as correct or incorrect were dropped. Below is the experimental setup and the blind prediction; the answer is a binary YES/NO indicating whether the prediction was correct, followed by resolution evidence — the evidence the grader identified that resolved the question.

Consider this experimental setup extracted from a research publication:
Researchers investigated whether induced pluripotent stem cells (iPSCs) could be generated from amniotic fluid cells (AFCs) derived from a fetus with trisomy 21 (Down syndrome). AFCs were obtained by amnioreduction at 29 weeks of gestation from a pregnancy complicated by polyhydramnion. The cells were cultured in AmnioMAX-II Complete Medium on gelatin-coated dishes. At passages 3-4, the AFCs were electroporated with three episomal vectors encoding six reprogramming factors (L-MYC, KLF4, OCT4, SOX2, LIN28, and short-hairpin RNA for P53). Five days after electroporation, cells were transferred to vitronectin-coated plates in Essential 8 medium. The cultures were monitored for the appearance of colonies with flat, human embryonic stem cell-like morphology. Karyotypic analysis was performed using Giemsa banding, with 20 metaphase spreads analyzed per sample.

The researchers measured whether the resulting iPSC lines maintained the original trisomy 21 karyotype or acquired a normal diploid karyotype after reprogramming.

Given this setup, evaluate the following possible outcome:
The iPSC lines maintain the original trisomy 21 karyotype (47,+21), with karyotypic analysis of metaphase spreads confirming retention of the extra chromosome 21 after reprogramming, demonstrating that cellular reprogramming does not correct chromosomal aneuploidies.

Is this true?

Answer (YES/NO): YES